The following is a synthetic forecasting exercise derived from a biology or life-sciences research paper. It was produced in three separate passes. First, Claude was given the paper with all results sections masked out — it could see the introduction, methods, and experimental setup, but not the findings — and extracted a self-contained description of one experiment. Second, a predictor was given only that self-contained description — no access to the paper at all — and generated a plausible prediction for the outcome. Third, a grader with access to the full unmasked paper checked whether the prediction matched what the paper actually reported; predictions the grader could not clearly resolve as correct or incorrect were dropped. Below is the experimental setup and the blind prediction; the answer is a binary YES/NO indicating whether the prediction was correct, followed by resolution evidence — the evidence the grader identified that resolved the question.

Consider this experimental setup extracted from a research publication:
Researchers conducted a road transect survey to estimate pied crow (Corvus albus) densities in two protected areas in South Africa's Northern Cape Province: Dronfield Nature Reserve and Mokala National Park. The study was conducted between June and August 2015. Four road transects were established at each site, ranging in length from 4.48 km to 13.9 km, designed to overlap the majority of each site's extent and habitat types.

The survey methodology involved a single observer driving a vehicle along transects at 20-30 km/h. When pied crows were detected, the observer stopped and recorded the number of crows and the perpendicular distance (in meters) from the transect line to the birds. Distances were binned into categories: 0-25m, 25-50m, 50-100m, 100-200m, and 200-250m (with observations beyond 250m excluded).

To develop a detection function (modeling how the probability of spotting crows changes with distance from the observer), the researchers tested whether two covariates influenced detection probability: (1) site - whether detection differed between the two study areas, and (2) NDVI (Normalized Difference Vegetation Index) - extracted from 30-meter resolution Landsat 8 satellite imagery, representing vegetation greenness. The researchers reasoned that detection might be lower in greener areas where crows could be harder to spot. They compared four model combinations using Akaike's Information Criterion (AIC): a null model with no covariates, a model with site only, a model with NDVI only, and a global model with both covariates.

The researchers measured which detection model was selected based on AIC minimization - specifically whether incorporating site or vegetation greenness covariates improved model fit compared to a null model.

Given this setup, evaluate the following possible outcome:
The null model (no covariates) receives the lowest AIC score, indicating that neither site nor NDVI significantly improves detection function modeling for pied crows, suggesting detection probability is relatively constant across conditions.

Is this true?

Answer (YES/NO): YES